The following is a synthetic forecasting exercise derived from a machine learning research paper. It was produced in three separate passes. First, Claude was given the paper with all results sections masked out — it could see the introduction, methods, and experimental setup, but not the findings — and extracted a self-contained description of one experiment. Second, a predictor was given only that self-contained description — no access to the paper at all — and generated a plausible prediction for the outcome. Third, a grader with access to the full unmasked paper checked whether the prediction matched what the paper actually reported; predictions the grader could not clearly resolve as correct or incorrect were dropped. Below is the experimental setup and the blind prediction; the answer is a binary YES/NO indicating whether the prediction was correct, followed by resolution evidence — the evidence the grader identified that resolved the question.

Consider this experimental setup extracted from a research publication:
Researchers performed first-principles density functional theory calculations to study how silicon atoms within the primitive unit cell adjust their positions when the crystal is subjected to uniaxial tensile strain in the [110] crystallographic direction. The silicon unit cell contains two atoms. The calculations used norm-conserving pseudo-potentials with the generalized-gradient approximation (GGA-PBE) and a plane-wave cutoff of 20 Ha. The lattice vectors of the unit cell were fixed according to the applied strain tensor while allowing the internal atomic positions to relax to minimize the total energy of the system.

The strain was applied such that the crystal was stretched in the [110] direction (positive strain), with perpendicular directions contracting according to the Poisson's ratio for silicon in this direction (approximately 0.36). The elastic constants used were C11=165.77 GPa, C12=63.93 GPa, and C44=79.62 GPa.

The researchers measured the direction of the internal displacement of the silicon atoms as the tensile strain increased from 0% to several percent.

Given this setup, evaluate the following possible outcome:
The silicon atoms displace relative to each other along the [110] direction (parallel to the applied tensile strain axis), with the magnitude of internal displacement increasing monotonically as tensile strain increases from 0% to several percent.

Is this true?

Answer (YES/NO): NO